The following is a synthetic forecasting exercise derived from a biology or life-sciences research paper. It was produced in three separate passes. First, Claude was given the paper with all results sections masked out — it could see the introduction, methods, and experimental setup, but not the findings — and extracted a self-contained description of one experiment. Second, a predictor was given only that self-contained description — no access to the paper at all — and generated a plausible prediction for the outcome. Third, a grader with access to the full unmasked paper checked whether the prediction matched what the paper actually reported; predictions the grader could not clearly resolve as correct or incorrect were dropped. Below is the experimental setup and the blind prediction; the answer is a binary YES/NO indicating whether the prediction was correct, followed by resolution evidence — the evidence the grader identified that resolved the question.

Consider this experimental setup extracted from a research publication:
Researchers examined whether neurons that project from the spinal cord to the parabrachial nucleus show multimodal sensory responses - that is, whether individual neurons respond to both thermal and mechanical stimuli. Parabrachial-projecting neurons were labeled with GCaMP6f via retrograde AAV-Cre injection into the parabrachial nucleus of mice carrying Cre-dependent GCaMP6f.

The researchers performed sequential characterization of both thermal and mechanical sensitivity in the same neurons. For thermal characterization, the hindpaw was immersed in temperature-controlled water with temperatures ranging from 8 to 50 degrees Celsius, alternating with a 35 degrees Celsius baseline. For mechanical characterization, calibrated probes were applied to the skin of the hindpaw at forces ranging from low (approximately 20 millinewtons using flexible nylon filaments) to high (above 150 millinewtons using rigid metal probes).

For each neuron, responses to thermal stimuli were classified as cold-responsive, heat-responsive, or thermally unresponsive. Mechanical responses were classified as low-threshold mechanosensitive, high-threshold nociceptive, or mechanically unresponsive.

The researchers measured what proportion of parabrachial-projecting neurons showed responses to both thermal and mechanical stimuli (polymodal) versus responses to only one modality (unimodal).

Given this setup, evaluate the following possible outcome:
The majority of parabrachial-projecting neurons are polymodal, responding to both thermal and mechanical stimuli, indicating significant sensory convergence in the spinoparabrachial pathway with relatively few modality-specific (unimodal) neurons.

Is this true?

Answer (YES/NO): NO